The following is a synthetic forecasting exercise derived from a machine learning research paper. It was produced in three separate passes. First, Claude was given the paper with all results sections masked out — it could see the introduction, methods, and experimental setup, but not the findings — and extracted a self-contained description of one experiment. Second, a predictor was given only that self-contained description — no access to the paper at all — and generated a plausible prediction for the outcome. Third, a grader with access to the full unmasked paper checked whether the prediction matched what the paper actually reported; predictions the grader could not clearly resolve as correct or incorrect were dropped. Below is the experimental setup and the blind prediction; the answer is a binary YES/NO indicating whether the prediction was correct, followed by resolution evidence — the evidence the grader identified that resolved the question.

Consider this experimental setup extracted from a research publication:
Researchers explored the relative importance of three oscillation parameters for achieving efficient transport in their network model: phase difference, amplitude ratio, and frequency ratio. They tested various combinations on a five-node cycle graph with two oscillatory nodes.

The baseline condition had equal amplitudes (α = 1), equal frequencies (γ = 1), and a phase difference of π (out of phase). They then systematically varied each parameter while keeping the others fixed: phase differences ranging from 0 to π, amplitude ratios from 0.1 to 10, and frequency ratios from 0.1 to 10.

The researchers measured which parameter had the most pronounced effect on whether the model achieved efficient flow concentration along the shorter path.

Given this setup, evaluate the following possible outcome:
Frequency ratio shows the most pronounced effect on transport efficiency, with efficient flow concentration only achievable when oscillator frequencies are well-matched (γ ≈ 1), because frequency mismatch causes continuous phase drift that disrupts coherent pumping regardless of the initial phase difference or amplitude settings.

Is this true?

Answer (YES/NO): NO